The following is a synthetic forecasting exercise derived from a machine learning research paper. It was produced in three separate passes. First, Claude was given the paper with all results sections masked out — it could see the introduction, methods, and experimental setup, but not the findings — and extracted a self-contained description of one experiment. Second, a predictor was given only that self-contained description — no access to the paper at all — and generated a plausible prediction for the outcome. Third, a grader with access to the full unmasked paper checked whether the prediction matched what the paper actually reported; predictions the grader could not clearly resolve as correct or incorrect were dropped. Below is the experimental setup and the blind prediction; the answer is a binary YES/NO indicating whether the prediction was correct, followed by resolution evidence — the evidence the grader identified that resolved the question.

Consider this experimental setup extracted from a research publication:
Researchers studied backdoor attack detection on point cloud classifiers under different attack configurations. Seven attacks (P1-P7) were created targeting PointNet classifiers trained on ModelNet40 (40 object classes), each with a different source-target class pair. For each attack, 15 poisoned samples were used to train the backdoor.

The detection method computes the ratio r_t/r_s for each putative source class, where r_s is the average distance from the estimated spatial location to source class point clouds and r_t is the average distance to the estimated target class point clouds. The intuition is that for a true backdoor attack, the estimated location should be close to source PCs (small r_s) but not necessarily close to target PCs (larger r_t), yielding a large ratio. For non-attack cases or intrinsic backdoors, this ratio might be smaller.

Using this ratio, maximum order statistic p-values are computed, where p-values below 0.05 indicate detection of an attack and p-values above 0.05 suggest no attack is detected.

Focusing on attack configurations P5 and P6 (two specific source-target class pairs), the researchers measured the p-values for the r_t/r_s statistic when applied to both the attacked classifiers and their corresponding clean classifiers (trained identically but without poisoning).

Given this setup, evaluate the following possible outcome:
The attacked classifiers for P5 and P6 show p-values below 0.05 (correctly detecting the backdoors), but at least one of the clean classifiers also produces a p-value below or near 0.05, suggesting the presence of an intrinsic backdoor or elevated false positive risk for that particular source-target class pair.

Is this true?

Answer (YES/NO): NO